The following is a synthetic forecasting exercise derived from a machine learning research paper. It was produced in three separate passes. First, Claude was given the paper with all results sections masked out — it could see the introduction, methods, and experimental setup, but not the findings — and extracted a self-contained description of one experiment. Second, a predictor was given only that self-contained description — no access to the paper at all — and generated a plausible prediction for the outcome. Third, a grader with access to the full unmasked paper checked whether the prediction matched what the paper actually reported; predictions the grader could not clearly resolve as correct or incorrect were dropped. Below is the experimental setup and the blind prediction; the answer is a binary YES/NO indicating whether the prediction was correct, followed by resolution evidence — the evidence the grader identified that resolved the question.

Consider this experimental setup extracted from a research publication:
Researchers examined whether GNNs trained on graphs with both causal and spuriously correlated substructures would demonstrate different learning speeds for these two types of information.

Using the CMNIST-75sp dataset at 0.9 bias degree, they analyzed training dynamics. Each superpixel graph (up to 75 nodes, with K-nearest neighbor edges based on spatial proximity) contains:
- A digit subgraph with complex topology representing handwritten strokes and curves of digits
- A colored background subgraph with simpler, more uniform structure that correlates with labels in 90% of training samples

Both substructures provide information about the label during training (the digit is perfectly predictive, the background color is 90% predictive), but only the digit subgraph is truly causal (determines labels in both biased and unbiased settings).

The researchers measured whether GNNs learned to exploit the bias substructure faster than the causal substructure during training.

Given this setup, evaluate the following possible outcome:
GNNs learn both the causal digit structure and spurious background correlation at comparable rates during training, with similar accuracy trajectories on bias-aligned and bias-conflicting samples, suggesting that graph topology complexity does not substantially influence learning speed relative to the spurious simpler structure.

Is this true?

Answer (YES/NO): NO